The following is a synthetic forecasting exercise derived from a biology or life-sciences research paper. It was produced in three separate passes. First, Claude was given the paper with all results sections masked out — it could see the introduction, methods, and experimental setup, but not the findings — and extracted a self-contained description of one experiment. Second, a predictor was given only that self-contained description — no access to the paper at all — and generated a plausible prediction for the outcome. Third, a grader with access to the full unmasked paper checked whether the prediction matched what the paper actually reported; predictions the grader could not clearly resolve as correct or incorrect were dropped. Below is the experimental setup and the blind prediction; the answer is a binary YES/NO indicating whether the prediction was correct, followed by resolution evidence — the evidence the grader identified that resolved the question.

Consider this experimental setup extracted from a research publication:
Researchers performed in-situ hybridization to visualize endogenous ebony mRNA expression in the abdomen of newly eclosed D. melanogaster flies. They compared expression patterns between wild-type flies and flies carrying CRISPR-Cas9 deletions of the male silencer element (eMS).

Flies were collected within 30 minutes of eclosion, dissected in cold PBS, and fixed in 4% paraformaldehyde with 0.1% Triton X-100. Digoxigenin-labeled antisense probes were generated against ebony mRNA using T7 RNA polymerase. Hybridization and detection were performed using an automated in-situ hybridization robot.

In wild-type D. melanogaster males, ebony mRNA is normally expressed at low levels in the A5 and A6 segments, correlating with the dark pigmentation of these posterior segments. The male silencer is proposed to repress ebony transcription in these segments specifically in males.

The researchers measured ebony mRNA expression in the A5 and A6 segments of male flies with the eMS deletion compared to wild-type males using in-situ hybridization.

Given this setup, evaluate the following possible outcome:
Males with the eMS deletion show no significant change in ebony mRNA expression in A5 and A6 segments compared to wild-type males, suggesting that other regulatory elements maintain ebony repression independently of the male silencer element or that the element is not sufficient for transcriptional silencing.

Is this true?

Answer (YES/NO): NO